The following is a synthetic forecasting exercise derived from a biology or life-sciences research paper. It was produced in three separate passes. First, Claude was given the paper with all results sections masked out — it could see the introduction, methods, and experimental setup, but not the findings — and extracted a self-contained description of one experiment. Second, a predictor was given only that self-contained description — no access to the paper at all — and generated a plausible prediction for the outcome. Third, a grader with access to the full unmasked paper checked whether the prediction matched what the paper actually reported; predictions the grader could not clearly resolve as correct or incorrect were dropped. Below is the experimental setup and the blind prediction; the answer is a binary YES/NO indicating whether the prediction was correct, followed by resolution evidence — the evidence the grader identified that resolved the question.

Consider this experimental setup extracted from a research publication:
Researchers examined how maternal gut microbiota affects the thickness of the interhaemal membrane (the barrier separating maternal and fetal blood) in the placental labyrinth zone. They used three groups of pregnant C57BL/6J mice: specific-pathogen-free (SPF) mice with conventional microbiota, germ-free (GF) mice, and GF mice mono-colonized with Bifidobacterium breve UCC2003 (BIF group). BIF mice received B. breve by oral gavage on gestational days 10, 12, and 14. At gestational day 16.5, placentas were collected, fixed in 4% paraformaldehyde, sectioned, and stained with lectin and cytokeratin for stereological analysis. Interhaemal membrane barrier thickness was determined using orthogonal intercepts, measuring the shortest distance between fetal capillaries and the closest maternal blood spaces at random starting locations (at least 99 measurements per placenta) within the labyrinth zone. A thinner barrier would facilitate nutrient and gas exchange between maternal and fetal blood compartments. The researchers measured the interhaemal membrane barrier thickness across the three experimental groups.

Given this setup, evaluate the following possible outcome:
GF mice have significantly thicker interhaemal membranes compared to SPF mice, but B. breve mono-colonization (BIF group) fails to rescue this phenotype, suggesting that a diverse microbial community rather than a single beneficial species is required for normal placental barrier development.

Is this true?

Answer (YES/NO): NO